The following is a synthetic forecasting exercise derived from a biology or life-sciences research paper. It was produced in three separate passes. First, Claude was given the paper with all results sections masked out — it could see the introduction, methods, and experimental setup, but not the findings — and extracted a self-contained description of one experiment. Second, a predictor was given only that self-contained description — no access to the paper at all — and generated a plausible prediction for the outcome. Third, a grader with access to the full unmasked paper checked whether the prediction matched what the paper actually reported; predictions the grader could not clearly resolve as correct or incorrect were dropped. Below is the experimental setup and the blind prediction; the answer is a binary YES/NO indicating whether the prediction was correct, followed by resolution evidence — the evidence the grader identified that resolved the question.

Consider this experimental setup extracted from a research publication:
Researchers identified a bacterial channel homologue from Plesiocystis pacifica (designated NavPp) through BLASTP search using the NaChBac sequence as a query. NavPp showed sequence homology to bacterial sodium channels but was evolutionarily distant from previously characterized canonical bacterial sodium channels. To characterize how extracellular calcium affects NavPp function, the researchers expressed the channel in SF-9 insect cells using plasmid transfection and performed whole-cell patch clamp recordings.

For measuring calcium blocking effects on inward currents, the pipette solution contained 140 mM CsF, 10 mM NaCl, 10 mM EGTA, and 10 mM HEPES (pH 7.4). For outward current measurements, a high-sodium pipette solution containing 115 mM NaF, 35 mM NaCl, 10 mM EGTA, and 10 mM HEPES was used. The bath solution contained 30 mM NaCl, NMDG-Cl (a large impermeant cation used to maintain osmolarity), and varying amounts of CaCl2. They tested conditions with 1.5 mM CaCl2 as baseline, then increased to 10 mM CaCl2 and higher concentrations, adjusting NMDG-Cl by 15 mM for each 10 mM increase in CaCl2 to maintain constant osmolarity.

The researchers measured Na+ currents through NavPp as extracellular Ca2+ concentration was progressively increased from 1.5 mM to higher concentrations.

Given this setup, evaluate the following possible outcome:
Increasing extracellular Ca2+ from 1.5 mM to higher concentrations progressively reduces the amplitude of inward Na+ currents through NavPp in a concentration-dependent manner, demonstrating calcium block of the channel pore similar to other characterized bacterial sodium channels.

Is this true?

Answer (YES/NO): NO